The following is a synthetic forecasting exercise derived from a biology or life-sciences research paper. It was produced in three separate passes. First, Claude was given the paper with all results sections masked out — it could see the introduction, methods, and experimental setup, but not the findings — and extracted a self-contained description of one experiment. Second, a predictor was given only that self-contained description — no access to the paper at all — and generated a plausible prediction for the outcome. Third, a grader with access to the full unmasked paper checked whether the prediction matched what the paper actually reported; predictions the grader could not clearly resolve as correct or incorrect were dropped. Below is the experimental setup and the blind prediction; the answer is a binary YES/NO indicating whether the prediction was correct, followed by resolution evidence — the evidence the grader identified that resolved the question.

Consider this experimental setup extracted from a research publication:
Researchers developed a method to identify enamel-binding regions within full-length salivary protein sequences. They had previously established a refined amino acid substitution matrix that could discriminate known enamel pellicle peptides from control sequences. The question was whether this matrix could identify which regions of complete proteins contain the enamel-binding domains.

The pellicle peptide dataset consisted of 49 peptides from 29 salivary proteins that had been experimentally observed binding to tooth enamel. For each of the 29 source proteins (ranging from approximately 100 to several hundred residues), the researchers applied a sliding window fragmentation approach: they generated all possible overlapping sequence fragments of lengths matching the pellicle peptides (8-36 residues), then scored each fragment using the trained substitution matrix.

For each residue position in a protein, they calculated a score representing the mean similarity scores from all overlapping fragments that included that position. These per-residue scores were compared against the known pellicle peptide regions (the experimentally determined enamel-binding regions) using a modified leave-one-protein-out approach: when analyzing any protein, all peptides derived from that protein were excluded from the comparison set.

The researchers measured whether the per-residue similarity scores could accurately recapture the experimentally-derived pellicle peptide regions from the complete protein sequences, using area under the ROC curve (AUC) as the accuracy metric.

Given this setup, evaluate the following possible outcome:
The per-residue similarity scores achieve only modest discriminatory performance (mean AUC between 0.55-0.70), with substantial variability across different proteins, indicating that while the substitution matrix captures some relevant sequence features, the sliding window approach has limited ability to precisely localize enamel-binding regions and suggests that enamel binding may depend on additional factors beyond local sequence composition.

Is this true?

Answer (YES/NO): NO